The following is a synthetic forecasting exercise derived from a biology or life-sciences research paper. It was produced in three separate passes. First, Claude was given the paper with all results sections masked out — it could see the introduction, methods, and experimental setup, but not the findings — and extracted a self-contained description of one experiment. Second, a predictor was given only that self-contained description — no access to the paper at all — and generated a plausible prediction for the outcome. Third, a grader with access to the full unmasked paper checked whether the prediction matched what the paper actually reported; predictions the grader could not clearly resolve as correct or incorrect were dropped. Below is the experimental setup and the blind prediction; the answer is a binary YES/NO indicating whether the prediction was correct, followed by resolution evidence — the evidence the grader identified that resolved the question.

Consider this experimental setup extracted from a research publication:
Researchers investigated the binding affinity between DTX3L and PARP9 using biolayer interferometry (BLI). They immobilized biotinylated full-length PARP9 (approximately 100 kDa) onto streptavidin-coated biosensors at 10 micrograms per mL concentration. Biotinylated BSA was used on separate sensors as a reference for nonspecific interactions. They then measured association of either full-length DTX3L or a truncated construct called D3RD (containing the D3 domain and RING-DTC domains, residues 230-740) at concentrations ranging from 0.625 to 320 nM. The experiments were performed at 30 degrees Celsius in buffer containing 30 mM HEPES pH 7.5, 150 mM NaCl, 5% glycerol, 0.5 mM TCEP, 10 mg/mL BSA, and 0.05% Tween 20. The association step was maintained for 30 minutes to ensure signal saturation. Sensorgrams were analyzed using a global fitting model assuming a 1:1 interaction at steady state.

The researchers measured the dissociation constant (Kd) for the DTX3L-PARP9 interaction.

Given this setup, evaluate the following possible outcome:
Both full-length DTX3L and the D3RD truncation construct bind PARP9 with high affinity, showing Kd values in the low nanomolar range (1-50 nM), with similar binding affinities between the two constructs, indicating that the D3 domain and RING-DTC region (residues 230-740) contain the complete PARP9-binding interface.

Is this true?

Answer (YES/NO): YES